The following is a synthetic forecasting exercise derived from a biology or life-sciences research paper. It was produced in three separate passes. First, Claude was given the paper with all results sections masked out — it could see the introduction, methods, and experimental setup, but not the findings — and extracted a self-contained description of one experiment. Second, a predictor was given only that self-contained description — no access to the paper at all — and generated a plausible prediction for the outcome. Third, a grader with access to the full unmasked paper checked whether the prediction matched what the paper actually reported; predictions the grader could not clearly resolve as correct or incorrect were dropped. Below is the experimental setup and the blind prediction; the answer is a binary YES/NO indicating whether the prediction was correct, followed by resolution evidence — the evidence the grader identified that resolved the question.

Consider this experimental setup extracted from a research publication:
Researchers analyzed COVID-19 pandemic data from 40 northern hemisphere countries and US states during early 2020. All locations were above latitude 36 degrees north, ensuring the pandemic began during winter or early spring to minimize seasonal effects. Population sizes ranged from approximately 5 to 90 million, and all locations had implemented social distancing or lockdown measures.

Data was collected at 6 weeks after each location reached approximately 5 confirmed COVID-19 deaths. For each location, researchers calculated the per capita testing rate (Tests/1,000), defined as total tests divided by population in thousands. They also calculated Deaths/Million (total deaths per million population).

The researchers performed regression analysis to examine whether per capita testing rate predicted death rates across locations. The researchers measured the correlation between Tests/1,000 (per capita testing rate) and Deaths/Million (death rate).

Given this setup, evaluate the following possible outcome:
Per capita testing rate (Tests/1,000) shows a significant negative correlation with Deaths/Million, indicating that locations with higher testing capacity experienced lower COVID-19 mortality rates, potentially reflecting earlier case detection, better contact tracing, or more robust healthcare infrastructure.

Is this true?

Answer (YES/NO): NO